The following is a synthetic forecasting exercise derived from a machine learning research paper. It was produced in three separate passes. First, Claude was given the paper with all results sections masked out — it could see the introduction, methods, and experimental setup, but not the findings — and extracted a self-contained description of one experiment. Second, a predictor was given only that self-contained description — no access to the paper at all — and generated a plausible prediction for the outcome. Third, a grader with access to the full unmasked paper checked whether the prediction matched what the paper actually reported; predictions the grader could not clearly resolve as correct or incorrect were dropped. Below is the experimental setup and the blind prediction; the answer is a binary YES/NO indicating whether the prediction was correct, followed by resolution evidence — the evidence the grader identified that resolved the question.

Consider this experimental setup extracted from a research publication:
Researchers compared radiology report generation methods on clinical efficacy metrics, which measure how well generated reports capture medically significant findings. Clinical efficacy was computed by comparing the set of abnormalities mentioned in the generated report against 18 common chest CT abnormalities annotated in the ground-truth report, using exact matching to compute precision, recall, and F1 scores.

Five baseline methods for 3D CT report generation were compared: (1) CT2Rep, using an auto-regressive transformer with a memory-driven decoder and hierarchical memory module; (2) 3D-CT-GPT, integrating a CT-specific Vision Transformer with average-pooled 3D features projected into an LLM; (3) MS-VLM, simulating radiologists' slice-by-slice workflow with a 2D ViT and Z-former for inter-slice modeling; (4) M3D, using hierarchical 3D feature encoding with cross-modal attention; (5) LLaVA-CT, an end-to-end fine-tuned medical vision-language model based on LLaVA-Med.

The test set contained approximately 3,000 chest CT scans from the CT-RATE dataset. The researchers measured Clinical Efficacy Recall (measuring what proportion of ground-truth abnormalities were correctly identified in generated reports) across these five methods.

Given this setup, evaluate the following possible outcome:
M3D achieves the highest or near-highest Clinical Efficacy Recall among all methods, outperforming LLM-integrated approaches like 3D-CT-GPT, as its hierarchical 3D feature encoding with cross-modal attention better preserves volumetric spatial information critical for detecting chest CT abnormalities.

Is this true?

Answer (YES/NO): NO